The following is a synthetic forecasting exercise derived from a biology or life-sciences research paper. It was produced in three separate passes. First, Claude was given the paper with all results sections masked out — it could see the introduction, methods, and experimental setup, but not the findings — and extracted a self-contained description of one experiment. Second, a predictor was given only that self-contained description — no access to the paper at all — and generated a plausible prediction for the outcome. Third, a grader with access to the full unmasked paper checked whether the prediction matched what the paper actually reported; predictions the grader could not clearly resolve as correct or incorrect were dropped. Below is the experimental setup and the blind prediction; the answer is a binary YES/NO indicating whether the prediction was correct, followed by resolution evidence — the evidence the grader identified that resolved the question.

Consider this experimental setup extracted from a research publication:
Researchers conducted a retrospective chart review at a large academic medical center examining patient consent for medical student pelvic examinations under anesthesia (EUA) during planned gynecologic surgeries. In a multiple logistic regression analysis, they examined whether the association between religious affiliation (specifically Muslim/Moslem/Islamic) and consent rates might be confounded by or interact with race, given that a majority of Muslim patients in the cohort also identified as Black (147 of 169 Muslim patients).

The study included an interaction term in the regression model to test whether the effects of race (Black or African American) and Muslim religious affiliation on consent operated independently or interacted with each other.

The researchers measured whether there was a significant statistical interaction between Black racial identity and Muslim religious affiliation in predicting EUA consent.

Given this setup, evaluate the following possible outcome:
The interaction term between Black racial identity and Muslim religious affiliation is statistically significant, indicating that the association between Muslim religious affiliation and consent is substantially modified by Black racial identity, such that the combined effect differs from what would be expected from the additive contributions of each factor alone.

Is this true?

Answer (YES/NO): NO